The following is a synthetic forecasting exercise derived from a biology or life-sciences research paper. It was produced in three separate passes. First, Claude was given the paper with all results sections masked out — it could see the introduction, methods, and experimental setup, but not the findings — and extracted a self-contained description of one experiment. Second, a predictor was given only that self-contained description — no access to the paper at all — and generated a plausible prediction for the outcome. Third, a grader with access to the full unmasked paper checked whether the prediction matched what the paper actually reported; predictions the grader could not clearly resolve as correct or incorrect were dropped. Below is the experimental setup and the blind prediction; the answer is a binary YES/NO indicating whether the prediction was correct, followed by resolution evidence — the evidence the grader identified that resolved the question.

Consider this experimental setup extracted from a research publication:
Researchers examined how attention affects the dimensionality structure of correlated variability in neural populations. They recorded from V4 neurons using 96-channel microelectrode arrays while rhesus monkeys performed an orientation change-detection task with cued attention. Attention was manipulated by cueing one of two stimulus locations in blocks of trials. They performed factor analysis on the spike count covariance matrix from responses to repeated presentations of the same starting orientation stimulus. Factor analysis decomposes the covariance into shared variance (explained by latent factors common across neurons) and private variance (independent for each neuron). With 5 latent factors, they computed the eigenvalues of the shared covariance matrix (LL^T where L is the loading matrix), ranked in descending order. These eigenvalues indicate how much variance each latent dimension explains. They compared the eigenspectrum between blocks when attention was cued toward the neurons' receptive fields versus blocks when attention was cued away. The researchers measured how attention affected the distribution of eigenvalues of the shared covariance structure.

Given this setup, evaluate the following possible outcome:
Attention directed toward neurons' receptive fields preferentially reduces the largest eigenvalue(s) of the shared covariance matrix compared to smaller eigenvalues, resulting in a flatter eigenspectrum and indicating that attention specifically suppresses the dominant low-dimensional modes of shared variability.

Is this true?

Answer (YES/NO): YES